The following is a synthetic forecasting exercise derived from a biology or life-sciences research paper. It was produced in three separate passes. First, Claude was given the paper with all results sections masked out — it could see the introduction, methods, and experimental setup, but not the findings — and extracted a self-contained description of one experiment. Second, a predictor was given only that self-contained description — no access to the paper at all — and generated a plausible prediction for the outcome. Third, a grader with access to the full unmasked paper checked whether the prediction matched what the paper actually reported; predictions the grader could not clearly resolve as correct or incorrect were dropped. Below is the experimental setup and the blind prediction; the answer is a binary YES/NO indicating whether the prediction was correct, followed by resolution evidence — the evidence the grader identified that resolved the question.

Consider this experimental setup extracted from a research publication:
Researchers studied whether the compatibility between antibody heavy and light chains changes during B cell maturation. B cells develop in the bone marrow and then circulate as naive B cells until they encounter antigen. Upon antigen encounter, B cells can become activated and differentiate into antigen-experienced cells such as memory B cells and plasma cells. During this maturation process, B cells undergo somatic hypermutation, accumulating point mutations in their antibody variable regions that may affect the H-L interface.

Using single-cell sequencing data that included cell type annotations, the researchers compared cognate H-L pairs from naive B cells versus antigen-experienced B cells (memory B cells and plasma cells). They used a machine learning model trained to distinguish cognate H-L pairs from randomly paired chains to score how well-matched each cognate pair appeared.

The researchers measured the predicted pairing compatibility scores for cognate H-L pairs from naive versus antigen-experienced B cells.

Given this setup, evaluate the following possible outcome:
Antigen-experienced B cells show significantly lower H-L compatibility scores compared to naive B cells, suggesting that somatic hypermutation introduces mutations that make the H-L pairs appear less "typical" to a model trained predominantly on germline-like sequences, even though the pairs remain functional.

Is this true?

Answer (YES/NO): NO